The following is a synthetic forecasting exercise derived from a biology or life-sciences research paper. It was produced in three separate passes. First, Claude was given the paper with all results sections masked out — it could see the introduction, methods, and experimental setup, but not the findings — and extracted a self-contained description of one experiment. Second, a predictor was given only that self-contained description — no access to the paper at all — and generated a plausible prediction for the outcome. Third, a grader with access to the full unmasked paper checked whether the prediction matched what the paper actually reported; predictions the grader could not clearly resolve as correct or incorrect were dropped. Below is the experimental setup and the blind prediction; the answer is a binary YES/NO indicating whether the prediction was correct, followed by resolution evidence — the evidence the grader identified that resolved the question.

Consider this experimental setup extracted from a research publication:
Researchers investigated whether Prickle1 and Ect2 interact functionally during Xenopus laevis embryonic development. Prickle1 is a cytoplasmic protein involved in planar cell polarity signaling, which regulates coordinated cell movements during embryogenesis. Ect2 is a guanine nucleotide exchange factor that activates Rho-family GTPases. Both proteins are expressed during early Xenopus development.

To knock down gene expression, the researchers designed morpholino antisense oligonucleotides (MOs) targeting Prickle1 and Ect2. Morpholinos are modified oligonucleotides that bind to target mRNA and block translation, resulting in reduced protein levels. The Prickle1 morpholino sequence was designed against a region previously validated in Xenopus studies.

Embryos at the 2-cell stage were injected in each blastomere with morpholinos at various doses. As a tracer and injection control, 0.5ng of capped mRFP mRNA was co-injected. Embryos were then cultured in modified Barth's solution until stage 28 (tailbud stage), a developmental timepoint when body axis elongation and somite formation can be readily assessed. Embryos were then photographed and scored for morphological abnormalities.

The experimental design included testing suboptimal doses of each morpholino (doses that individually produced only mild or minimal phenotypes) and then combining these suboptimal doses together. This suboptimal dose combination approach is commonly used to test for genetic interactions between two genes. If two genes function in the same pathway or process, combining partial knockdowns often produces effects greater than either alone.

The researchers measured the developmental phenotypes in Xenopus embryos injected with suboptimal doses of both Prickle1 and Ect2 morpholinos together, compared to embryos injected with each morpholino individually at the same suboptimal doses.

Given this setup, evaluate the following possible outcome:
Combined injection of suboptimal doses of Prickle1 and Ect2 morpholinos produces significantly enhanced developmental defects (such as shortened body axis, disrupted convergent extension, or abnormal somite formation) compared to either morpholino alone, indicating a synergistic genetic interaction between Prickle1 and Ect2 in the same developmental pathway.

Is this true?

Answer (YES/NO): YES